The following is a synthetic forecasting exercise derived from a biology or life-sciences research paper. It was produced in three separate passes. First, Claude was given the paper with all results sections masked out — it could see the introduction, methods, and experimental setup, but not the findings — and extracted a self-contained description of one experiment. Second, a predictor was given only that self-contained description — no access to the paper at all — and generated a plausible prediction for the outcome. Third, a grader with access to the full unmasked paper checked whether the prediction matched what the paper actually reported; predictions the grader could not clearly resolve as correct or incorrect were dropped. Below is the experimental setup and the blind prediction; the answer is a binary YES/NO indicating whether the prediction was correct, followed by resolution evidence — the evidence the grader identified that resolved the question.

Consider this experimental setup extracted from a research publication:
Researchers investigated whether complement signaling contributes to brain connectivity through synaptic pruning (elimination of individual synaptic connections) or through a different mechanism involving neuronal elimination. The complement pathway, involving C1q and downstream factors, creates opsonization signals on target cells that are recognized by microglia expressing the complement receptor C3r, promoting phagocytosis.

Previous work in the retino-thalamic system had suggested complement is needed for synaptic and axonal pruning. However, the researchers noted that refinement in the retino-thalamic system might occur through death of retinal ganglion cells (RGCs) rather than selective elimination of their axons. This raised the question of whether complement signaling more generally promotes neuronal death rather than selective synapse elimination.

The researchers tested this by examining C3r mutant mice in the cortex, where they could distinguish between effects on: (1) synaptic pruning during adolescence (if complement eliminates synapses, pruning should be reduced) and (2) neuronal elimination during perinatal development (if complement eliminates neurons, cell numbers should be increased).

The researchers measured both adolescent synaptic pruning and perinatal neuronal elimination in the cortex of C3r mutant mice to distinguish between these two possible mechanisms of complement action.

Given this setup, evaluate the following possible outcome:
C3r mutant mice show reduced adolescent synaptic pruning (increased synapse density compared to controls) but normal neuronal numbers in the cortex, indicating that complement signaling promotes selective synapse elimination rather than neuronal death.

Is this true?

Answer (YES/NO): NO